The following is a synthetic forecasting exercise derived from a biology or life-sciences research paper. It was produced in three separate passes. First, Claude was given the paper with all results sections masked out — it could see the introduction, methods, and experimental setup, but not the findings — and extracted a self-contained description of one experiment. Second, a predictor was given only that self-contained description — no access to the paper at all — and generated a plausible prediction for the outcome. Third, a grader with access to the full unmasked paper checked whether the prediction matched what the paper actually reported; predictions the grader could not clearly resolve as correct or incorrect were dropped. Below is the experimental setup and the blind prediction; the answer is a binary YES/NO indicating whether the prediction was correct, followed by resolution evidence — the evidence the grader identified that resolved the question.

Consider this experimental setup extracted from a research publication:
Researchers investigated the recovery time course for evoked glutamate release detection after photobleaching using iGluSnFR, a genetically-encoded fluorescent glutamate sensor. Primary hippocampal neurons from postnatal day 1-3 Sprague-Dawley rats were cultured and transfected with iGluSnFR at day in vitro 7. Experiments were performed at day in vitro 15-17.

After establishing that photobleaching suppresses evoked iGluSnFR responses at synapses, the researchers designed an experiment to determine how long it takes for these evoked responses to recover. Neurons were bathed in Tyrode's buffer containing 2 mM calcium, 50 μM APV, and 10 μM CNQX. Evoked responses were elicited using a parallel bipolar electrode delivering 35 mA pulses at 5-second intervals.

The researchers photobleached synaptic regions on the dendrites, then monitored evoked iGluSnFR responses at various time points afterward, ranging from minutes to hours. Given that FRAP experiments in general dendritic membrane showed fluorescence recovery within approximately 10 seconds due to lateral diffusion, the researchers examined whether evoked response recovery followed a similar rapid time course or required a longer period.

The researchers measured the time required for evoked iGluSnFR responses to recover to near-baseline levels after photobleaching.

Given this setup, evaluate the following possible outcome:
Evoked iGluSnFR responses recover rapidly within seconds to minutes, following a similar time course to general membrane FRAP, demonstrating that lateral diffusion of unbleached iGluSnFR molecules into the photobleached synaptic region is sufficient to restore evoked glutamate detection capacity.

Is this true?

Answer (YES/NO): NO